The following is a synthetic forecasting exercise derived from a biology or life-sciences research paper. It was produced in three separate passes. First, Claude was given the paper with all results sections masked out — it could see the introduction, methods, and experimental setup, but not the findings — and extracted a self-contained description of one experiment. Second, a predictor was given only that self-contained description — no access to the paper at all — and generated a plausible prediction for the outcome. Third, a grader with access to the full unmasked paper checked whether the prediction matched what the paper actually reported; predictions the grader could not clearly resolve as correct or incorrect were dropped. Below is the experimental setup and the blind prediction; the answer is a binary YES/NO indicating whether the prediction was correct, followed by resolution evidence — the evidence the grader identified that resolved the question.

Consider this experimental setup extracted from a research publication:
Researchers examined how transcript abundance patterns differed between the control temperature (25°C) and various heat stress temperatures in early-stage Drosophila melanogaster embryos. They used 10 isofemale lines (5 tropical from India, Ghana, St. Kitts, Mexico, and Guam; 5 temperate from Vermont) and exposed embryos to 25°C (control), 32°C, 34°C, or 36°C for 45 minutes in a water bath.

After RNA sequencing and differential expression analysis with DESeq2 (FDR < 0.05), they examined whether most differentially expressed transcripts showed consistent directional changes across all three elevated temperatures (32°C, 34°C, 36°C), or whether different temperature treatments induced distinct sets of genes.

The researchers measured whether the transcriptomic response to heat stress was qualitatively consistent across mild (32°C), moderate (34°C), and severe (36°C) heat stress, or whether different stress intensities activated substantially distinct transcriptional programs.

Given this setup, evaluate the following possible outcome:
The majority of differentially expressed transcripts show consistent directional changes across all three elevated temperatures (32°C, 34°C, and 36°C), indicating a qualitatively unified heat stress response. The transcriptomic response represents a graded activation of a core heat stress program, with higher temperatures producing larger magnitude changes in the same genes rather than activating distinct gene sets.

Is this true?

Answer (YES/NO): YES